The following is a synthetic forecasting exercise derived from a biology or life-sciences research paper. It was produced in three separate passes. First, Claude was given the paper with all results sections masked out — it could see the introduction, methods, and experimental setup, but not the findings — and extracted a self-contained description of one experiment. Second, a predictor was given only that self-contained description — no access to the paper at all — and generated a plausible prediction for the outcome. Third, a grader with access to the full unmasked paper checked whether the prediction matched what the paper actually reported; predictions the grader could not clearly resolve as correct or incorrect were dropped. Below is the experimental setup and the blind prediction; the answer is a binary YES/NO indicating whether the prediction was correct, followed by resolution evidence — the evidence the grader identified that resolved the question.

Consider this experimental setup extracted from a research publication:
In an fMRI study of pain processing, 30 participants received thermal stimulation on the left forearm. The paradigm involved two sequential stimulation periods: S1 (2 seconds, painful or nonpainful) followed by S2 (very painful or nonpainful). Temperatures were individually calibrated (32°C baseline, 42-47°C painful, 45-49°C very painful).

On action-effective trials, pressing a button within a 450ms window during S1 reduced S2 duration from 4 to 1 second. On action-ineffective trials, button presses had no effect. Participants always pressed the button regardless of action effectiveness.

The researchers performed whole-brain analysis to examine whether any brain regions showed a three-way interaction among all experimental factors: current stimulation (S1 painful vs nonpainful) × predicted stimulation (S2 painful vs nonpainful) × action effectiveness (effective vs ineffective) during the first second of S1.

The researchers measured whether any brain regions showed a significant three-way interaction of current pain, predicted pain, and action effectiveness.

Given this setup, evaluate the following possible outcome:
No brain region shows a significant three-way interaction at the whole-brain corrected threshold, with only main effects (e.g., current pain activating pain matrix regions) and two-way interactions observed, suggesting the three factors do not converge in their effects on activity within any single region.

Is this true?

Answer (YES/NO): NO